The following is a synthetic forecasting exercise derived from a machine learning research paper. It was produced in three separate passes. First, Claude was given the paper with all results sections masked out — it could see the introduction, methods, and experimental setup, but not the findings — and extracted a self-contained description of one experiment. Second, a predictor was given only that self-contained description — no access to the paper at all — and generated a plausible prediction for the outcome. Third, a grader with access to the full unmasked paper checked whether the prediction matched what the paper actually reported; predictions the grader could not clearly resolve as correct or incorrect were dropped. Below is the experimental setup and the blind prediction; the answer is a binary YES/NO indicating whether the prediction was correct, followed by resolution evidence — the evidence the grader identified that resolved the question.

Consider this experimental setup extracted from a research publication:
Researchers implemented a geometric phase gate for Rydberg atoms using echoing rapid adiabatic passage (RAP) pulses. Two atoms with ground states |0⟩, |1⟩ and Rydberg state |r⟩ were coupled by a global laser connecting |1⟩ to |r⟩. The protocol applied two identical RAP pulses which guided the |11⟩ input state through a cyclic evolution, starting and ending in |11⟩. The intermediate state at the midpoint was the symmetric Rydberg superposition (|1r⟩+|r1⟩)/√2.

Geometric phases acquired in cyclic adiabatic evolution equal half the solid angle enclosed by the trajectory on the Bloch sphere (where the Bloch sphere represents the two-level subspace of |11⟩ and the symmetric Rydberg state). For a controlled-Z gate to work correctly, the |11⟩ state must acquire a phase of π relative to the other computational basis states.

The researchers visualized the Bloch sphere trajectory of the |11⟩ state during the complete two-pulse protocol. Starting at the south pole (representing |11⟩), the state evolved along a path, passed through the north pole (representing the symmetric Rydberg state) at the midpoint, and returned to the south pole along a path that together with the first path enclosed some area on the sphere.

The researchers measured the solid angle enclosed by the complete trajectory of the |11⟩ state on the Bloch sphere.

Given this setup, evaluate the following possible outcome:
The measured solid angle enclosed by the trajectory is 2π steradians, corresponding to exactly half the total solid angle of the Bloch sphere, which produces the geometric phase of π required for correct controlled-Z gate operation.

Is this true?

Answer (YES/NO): YES